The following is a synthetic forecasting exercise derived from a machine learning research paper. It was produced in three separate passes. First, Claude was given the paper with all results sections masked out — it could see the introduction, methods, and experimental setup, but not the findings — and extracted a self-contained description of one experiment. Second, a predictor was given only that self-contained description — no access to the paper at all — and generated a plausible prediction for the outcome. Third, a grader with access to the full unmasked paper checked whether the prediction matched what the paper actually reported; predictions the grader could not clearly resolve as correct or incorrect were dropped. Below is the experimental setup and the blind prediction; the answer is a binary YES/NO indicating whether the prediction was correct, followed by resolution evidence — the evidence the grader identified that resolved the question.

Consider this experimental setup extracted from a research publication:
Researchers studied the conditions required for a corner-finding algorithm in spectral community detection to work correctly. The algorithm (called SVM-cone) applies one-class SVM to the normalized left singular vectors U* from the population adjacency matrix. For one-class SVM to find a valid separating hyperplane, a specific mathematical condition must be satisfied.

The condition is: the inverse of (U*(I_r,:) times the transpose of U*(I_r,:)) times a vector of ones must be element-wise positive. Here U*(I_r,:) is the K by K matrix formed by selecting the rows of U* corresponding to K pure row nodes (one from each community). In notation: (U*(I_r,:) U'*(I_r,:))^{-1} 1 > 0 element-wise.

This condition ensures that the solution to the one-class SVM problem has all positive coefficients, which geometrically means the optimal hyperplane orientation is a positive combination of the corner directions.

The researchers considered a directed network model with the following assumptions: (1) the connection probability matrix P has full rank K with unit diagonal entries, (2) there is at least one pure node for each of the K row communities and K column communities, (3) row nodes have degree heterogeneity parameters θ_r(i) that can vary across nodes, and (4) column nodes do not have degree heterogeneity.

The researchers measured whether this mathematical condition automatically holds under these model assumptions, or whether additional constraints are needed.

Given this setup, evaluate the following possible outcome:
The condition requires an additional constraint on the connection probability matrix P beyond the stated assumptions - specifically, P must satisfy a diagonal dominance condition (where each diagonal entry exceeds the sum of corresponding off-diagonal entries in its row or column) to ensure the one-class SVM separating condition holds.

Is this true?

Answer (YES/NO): NO